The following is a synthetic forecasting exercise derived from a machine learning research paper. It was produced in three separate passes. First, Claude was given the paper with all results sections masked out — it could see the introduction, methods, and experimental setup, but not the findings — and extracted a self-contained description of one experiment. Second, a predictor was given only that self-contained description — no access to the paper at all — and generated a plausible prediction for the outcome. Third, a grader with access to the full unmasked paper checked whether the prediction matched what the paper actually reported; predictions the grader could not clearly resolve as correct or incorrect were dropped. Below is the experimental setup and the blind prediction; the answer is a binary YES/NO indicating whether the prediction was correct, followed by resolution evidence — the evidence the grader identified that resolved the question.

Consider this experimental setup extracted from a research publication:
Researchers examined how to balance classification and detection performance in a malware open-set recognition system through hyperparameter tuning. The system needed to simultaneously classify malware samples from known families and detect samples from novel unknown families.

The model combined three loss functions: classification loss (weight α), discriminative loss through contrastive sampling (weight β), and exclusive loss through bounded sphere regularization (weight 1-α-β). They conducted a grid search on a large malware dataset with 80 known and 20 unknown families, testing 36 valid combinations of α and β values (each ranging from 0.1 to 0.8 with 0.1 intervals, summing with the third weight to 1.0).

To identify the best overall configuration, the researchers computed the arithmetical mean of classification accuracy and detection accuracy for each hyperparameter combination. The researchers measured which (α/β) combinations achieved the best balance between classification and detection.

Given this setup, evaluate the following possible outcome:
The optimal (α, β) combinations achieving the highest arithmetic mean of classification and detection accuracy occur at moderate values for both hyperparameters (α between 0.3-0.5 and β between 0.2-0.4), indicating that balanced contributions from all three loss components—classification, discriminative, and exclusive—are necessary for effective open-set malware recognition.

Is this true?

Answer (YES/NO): NO